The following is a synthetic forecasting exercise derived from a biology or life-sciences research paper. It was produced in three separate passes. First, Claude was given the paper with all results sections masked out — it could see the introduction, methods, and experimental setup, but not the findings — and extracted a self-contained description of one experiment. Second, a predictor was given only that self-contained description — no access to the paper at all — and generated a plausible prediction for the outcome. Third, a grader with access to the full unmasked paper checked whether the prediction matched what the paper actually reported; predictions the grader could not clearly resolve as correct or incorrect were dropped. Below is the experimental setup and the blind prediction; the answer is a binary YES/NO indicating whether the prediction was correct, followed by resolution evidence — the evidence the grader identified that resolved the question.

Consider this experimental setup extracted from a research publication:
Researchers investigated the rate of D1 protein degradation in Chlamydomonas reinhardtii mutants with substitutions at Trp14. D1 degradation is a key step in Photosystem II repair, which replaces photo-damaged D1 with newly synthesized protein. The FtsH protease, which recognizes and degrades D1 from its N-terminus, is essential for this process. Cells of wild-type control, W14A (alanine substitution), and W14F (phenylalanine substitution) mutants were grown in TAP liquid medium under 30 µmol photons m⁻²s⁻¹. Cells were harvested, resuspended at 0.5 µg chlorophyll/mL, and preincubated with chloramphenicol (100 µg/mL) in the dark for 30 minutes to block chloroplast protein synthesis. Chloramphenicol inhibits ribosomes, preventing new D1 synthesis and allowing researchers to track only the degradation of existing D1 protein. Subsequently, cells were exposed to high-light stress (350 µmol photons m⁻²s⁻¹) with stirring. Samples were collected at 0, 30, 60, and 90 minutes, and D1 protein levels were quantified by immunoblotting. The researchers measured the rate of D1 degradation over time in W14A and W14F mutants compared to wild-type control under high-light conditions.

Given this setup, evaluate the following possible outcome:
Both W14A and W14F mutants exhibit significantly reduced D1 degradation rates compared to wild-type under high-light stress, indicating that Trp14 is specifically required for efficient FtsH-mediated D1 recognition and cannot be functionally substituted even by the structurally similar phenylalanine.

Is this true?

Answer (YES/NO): NO